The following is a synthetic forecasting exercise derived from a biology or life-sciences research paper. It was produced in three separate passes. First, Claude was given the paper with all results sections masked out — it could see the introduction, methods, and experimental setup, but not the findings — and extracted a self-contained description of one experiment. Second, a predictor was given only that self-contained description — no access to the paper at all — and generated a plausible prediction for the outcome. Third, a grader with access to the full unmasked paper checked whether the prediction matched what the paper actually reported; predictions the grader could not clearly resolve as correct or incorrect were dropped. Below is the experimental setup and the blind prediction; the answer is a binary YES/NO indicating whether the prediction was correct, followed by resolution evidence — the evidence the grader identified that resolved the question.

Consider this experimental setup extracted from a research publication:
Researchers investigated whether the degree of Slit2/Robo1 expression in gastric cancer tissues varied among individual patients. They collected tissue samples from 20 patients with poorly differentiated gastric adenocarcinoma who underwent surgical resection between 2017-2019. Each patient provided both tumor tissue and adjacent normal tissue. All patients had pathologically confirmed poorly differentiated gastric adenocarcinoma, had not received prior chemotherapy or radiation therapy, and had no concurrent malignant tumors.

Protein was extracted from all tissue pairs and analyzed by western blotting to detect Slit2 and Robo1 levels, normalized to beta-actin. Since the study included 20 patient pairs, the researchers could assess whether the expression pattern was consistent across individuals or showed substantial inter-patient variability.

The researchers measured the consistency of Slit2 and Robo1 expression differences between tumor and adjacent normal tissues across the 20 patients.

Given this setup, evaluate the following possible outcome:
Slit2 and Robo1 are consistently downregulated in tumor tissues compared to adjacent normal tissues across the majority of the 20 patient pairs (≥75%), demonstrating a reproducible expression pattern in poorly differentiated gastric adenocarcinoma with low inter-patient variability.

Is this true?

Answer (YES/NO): NO